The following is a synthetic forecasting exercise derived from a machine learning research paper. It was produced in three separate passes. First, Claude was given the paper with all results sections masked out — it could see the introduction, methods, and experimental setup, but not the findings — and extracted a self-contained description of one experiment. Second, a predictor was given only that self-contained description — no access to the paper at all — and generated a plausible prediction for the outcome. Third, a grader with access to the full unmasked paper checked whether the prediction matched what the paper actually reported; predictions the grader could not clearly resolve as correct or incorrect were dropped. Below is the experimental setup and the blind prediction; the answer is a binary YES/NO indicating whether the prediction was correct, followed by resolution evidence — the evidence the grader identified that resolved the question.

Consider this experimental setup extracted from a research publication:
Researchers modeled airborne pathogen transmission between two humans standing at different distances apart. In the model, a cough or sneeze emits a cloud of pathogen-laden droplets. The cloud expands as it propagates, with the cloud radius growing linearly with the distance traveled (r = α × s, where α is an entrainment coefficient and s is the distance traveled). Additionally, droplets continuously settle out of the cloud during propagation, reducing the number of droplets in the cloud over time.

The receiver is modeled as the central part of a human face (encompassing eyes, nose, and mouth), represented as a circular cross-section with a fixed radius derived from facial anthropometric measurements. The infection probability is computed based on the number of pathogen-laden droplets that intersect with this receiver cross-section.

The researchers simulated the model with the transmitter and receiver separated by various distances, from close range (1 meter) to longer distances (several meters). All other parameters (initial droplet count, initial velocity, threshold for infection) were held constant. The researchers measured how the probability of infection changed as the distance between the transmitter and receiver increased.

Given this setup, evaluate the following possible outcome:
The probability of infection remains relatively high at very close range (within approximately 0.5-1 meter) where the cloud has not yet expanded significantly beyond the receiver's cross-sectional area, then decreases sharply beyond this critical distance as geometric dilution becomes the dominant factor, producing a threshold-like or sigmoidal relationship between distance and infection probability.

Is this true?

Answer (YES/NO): NO